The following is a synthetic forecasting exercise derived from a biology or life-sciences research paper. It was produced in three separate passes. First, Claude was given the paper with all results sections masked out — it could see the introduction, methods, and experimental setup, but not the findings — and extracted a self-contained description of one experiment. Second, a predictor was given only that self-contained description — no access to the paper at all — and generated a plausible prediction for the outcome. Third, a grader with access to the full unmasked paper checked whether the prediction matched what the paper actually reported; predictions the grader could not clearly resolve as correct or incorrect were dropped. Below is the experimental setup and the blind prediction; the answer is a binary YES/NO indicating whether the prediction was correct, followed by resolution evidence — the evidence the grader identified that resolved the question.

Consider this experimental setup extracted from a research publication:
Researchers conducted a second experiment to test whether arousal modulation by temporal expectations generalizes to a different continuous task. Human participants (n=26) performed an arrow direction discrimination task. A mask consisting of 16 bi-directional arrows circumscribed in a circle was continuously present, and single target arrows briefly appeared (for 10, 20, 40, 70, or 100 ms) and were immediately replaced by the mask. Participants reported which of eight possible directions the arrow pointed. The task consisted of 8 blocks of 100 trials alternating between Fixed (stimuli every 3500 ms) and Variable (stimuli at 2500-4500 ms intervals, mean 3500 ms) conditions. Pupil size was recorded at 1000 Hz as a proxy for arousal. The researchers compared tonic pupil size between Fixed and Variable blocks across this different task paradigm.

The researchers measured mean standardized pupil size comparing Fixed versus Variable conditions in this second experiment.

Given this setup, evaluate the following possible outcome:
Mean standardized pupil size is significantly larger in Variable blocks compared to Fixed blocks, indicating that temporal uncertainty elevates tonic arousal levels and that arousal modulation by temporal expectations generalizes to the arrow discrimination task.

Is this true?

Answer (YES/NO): YES